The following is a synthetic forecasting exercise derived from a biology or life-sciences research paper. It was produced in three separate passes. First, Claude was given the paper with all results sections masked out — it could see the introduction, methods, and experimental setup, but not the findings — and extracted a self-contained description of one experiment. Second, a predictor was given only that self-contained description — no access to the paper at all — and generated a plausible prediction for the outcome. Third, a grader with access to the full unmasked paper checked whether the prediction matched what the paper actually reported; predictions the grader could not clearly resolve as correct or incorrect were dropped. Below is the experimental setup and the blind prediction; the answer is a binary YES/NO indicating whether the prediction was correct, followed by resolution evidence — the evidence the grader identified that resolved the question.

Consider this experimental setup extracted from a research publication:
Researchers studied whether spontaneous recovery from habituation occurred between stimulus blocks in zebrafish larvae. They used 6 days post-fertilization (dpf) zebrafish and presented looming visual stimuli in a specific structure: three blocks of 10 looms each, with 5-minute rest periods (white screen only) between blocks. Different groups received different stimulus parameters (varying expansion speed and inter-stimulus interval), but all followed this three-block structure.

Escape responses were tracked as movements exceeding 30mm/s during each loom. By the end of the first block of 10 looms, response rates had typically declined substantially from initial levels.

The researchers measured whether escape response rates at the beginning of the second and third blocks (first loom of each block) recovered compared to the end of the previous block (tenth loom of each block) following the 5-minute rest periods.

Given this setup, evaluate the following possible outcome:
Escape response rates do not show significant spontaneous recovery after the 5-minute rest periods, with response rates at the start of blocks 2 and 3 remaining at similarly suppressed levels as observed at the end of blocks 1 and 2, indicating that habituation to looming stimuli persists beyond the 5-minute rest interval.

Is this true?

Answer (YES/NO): NO